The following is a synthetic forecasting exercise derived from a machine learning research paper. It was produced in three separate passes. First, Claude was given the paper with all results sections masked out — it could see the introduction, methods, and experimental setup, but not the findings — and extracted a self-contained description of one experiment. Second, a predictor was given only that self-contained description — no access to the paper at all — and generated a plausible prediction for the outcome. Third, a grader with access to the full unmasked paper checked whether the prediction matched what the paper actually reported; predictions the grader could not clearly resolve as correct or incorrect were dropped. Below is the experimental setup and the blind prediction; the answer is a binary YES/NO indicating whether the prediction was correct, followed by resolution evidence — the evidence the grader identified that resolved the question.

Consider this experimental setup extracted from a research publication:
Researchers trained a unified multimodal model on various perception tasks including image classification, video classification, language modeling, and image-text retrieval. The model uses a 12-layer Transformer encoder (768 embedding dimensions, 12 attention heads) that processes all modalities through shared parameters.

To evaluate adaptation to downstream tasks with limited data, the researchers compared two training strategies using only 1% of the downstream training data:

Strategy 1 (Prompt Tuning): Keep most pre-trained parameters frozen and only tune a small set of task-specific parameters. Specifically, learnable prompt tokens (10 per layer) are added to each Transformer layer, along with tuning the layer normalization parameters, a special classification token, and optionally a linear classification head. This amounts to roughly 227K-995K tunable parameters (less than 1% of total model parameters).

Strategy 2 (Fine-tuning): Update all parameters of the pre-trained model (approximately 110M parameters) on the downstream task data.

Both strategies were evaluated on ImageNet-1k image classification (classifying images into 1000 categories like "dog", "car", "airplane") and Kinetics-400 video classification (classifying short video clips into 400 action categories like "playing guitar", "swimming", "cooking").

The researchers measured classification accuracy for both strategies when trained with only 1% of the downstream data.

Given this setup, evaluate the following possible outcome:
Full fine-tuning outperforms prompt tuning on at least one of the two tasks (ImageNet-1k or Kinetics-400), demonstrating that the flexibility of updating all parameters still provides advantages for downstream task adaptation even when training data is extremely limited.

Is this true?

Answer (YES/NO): NO